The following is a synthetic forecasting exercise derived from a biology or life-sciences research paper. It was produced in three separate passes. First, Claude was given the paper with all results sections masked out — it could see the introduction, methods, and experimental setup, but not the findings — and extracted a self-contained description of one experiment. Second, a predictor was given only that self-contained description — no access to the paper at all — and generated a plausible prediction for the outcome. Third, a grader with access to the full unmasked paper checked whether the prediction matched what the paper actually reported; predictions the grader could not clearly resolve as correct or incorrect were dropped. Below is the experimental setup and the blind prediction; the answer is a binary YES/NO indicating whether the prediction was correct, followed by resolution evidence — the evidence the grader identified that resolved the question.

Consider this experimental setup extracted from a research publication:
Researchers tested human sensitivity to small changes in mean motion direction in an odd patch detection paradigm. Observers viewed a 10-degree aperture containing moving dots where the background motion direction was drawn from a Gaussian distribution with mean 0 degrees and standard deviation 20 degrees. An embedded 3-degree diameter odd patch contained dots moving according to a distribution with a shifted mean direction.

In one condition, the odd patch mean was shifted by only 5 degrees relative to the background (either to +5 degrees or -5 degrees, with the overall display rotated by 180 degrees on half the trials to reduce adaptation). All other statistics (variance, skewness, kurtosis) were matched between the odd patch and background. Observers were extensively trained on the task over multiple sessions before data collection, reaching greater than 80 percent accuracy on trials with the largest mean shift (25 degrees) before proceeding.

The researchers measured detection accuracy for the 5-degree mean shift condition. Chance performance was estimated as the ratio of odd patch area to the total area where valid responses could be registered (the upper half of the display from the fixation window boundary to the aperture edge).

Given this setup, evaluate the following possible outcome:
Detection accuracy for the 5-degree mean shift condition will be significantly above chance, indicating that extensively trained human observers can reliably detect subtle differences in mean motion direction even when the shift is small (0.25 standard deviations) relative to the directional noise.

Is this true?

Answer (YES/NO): YES